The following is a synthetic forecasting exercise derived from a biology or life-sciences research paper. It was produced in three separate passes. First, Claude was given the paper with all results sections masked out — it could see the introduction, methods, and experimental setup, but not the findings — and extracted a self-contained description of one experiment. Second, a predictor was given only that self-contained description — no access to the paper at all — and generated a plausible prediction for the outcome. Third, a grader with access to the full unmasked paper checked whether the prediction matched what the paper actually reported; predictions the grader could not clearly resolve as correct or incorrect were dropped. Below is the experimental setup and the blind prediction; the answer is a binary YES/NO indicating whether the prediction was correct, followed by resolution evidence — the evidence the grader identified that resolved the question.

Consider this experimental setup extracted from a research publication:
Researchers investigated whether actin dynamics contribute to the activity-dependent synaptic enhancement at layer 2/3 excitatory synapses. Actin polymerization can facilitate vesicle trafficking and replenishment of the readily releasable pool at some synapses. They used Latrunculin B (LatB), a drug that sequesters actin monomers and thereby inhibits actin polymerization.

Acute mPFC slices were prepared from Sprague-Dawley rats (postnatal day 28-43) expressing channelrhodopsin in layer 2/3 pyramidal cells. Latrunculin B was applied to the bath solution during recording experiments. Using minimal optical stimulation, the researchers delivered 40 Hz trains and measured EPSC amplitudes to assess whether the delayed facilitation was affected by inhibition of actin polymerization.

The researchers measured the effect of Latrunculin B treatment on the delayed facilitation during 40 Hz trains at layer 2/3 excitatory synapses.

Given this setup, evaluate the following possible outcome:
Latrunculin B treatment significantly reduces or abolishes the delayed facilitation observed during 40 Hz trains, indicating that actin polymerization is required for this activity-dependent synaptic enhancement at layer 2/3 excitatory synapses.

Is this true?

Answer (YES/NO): YES